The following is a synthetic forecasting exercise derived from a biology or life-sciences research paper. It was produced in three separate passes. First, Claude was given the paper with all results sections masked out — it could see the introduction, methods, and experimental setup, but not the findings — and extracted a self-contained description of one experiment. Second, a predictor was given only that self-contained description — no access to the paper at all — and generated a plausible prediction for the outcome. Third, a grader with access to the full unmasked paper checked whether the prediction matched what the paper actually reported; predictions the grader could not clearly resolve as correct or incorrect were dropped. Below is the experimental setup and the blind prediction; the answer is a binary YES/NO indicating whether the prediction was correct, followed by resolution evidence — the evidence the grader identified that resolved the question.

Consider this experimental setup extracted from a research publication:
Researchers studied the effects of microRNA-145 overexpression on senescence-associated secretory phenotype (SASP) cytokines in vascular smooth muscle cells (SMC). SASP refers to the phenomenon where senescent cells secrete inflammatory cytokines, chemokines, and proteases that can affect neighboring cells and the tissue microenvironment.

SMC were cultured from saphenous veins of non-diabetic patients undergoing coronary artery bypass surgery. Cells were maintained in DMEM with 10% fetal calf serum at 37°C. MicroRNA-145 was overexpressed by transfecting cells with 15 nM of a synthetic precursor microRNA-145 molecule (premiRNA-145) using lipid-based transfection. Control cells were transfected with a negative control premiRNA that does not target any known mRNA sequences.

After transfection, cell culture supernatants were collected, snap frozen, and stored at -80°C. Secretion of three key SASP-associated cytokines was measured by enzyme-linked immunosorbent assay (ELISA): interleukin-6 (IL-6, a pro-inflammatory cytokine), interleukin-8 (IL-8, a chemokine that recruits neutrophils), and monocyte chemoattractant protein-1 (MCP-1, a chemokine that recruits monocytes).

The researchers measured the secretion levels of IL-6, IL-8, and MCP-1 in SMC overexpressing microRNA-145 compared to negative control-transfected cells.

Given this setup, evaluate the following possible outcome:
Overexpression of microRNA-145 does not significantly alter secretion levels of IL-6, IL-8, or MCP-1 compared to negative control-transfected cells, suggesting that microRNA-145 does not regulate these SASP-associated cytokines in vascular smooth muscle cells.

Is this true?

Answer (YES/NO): NO